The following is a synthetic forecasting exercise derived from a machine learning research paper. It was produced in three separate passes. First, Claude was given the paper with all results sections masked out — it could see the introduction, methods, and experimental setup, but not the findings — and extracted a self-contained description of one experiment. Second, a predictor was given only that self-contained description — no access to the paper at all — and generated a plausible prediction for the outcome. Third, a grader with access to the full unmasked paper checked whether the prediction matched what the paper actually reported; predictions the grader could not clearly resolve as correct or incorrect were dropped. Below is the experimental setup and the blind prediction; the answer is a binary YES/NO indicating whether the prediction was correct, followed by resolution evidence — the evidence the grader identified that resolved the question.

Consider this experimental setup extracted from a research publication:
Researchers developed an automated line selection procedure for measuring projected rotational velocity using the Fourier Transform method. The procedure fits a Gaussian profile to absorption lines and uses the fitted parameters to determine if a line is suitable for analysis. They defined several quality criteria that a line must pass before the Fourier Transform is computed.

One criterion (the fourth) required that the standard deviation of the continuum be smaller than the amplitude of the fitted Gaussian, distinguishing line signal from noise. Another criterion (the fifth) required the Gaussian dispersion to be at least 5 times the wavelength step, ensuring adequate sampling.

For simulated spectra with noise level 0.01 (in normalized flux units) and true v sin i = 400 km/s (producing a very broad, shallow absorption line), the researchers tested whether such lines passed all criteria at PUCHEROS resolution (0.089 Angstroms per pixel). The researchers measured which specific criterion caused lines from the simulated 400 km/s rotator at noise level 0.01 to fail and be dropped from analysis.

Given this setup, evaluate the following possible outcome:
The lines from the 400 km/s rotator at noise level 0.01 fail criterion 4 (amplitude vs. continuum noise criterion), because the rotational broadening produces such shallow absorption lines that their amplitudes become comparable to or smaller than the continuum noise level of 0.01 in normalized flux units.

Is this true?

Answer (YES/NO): NO